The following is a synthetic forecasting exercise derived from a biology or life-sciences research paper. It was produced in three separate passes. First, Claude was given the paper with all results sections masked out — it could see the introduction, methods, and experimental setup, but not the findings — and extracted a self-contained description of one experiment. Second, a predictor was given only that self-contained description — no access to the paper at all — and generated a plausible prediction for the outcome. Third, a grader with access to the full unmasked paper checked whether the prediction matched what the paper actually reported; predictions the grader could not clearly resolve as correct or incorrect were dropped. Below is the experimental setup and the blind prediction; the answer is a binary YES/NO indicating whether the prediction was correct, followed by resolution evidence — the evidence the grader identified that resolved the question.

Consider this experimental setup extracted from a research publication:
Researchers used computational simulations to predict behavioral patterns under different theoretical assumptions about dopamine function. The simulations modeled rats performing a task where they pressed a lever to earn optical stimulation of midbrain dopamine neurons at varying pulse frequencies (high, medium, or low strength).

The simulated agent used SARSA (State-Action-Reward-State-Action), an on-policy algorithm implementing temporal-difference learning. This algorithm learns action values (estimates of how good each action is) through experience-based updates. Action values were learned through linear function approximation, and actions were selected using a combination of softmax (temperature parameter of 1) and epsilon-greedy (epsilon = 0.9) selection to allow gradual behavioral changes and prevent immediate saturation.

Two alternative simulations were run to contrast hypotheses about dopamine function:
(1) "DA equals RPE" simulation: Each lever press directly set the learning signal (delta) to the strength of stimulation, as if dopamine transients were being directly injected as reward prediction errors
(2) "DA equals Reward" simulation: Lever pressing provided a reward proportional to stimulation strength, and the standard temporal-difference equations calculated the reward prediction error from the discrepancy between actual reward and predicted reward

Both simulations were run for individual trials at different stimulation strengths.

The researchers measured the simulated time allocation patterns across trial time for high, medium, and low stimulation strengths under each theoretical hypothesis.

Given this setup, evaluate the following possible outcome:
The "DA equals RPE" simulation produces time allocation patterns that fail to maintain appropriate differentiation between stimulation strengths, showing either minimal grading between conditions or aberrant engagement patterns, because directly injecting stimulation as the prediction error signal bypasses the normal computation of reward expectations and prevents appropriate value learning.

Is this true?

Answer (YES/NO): YES